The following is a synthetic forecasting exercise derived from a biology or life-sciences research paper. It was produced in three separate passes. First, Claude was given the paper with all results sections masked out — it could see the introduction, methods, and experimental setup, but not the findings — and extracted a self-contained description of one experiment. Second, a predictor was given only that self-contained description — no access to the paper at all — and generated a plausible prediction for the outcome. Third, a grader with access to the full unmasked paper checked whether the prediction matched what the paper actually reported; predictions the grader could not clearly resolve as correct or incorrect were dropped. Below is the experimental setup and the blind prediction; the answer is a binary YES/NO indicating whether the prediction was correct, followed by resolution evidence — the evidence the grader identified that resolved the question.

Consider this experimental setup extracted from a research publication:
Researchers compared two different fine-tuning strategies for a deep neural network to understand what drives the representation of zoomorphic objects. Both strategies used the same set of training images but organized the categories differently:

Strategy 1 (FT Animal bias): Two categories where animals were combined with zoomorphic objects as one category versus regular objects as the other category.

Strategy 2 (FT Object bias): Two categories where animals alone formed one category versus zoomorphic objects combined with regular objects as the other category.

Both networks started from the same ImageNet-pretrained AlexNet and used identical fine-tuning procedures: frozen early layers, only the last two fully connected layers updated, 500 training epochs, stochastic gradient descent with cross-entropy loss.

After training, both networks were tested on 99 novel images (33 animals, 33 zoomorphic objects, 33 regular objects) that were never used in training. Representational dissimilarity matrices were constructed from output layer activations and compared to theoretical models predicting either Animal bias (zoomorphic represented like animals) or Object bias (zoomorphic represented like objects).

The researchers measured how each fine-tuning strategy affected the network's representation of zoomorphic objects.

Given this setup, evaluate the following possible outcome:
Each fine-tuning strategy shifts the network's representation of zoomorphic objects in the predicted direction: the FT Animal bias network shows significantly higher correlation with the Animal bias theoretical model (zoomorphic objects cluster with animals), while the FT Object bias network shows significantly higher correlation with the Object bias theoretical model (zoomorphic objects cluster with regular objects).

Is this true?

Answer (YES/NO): YES